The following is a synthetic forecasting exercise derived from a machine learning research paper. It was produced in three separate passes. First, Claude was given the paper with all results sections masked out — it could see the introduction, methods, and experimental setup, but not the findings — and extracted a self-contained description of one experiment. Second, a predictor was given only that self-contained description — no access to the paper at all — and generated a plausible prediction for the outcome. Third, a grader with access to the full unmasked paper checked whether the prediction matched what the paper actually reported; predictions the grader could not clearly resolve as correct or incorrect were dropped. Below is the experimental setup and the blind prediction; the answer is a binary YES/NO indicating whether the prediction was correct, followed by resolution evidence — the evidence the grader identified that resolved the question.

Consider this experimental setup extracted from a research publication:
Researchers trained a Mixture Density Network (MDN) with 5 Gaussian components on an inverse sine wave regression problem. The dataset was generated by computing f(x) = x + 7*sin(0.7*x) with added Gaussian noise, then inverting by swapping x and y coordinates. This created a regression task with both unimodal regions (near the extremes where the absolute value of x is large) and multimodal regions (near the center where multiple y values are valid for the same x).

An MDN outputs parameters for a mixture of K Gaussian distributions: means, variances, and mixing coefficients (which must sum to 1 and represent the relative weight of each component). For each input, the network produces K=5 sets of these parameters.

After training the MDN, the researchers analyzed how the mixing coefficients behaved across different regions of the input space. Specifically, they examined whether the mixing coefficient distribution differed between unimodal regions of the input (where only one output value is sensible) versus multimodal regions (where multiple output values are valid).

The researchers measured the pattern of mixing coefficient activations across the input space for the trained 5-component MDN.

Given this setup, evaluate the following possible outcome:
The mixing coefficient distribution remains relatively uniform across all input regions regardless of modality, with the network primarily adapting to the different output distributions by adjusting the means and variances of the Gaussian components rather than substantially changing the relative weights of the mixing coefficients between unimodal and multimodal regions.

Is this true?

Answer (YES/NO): NO